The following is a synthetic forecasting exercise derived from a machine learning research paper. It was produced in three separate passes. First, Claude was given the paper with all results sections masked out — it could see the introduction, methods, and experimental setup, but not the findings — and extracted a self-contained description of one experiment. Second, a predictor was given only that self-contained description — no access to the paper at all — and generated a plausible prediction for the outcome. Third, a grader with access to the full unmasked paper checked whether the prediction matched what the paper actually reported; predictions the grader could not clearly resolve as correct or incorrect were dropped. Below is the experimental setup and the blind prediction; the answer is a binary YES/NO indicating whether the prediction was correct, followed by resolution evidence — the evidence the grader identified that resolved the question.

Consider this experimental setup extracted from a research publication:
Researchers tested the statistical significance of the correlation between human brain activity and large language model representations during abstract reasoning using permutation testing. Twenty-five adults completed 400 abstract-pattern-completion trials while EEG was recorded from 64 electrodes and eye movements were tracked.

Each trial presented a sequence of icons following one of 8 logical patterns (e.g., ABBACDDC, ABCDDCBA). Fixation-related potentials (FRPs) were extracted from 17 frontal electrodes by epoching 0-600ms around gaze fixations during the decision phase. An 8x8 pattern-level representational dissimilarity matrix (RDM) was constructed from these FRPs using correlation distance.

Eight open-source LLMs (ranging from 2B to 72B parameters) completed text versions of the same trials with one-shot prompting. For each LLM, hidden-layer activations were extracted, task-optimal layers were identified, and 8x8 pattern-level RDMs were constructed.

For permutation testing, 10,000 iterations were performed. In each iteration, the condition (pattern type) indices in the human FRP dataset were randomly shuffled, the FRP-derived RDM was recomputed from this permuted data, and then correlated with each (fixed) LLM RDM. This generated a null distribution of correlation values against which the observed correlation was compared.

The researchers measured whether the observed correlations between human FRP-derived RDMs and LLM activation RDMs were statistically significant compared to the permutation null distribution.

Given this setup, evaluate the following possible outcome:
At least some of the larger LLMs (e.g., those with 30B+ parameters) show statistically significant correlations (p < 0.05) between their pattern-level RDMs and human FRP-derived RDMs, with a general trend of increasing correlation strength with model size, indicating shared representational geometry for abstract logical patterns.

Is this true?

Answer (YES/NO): NO